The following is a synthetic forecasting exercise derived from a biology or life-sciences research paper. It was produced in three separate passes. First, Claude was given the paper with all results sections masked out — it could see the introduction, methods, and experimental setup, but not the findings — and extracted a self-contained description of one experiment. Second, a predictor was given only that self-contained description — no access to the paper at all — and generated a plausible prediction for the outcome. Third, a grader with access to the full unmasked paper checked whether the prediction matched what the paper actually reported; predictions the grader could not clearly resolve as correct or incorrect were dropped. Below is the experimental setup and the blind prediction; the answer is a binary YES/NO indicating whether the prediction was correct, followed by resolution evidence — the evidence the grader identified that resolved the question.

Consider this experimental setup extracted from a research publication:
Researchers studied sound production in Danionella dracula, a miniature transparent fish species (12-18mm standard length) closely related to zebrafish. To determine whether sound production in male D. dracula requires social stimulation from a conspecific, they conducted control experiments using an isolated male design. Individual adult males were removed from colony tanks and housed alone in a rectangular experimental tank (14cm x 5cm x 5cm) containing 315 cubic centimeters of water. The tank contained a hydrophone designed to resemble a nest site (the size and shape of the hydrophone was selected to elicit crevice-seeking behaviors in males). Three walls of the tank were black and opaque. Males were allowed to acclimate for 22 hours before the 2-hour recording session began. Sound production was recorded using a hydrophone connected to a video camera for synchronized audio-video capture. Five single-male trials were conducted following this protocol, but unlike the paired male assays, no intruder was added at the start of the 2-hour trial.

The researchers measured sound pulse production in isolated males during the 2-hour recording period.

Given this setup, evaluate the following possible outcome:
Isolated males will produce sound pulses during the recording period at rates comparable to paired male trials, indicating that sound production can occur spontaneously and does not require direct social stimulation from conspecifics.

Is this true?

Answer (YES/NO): NO